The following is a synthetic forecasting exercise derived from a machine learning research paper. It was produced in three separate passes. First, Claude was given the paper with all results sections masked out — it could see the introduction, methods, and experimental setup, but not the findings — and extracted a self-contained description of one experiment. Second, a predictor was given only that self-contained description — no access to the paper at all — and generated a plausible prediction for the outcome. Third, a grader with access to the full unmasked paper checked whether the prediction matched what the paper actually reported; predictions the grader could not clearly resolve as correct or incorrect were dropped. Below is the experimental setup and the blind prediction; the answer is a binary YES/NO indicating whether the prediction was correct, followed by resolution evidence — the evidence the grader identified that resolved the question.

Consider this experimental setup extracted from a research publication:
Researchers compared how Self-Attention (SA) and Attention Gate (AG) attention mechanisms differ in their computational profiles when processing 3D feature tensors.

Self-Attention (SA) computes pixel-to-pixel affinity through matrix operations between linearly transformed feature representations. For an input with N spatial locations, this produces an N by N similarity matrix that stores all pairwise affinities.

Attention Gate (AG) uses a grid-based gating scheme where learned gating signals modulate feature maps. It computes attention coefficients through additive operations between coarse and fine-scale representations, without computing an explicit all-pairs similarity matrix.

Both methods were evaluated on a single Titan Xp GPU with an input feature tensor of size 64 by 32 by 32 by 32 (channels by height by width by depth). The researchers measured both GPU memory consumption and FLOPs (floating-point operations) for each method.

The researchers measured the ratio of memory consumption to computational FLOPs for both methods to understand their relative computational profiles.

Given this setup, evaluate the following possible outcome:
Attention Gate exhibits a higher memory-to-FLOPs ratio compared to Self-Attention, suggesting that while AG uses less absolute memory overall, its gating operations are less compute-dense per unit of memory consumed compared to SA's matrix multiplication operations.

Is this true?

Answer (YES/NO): NO